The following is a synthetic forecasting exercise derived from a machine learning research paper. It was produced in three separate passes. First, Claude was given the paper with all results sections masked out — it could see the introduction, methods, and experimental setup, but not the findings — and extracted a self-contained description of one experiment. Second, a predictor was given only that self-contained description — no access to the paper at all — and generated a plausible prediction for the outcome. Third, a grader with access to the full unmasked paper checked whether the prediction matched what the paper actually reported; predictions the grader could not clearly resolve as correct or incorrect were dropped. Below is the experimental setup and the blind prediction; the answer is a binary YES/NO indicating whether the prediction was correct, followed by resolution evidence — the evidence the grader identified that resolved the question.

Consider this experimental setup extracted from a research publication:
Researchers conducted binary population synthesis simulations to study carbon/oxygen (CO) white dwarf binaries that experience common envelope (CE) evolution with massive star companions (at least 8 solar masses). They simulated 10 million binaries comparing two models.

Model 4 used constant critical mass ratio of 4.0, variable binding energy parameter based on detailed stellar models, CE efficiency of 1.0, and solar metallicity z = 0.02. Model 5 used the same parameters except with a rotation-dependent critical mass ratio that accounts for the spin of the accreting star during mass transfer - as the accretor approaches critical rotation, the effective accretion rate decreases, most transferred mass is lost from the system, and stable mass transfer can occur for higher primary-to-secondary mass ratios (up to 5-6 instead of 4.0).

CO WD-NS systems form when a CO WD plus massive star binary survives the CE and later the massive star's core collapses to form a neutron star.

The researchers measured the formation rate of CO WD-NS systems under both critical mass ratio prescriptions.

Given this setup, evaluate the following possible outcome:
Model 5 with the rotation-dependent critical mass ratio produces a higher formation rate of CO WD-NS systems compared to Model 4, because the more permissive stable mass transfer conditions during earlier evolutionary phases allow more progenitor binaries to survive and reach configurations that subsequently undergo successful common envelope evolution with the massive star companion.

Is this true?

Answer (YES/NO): YES